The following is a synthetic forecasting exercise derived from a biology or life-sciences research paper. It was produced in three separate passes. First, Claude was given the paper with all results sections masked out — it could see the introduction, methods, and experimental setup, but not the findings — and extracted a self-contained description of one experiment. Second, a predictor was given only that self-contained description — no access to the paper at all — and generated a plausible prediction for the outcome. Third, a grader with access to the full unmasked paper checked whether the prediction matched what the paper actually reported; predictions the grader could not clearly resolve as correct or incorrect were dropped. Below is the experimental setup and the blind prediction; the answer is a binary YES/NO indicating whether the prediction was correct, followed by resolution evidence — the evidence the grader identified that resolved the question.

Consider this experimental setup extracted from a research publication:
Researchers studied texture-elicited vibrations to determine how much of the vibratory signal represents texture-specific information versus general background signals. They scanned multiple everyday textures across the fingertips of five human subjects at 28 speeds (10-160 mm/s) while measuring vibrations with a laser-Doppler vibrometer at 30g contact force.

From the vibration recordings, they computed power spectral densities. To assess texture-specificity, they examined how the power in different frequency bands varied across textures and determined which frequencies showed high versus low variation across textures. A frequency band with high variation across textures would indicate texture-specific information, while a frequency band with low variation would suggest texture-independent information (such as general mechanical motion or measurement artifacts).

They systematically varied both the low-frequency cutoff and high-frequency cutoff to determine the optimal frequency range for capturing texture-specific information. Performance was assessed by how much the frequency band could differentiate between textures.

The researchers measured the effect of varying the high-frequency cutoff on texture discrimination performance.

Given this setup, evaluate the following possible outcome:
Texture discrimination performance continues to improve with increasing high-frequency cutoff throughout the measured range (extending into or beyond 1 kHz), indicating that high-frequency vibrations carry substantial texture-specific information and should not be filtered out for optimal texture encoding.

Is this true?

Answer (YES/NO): NO